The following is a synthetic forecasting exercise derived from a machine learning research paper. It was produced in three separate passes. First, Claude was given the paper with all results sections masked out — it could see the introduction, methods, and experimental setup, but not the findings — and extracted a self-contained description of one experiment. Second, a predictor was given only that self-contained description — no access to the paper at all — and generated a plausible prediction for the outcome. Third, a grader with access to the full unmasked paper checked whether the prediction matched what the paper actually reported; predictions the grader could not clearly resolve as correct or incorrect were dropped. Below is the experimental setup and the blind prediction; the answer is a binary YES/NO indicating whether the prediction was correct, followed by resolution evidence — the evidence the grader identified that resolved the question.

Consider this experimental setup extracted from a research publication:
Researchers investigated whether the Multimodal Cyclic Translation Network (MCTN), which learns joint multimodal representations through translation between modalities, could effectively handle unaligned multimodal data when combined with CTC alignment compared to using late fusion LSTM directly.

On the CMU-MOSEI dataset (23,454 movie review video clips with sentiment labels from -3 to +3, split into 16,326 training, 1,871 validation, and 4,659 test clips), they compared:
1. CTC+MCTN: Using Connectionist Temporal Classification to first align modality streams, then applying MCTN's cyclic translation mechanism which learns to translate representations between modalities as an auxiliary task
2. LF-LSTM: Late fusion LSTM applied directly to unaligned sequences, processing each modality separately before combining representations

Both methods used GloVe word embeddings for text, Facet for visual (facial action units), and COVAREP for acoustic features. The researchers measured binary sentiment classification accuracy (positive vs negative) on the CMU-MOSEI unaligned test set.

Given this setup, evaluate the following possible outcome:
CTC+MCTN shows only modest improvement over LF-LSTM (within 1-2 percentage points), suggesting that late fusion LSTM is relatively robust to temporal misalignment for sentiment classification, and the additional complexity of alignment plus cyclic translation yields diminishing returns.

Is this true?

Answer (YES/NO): YES